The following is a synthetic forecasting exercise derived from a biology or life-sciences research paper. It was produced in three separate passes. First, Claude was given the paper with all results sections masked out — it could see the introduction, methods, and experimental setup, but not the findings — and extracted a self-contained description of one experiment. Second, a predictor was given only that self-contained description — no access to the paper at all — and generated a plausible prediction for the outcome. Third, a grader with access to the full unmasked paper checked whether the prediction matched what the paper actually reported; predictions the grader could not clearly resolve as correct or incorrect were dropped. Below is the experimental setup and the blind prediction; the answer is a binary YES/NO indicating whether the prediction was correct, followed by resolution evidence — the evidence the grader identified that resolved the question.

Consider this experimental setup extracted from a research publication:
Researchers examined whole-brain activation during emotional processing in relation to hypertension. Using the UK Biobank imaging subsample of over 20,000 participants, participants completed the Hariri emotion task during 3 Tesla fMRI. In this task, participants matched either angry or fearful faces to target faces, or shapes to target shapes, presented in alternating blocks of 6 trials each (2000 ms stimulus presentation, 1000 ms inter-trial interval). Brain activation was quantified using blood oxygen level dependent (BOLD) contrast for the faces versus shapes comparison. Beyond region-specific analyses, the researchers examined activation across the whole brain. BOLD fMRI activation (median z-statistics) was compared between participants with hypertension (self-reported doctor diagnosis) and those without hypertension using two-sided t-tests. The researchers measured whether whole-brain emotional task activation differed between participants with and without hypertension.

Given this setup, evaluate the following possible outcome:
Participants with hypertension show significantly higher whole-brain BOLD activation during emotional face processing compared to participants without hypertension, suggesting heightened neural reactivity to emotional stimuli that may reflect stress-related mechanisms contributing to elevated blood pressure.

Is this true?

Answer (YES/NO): NO